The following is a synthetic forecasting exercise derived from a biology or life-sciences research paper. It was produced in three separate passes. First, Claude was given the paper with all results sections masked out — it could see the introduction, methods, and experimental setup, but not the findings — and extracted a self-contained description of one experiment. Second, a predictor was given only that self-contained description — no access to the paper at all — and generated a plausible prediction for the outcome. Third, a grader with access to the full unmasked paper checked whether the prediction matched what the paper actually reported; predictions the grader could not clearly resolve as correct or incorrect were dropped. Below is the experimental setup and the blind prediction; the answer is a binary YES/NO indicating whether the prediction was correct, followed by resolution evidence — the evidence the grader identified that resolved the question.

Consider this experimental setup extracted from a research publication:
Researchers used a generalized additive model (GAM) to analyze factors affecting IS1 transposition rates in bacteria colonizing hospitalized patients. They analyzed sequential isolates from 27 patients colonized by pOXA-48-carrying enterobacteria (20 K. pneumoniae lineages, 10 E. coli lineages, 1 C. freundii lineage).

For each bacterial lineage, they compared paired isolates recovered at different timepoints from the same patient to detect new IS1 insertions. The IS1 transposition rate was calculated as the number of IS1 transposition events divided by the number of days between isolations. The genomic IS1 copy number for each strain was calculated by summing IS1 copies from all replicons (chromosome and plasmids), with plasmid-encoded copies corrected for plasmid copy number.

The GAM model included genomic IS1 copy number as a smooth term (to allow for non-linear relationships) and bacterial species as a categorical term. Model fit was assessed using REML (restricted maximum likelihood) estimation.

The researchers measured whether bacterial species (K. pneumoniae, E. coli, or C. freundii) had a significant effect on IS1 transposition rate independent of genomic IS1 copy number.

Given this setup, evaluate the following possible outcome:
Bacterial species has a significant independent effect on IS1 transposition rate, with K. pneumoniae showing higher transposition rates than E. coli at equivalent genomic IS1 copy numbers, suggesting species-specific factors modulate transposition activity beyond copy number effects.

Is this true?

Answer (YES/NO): NO